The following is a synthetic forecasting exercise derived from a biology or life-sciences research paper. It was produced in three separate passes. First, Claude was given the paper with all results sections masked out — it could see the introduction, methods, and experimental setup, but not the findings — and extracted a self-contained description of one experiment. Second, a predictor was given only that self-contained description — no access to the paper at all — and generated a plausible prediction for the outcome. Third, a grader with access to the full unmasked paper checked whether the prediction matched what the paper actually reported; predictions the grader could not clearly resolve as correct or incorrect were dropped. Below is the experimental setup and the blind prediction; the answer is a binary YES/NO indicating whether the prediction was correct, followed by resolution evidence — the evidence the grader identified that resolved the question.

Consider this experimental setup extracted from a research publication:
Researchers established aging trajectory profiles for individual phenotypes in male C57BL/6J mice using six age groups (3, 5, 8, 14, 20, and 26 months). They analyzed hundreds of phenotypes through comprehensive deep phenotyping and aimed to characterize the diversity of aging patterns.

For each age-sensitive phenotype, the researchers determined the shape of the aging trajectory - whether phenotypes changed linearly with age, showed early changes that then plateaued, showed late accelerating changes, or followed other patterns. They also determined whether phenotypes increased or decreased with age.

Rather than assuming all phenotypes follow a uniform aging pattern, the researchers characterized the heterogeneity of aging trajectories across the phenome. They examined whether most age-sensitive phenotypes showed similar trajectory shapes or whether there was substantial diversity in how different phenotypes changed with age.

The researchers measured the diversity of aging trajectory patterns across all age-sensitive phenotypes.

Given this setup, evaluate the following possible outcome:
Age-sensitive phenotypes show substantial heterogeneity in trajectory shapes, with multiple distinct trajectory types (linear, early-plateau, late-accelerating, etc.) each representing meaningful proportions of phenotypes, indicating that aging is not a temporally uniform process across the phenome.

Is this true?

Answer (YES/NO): YES